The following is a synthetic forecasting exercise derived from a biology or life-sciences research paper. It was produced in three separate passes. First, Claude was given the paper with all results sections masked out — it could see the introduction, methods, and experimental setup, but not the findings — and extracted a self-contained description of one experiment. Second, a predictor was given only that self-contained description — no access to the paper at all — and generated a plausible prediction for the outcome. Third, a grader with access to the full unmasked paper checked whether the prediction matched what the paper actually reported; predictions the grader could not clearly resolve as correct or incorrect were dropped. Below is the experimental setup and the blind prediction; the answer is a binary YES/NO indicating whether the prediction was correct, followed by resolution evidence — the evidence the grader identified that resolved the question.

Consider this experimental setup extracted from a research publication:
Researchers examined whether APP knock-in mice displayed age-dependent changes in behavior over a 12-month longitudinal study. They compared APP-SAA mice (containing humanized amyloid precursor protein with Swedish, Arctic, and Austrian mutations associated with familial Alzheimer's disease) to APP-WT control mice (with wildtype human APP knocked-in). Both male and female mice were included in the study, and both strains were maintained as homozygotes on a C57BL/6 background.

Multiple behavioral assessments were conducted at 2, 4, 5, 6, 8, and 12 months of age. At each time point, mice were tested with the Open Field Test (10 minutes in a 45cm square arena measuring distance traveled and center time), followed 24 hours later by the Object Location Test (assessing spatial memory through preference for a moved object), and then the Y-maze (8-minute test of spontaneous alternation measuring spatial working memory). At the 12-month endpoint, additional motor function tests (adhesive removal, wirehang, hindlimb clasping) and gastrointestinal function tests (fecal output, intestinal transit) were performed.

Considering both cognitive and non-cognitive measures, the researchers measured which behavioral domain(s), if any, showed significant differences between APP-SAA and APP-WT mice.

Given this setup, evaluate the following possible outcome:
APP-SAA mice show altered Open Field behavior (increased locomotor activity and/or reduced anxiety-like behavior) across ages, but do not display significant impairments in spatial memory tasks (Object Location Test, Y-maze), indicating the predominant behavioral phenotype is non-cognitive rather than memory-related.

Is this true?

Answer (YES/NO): NO